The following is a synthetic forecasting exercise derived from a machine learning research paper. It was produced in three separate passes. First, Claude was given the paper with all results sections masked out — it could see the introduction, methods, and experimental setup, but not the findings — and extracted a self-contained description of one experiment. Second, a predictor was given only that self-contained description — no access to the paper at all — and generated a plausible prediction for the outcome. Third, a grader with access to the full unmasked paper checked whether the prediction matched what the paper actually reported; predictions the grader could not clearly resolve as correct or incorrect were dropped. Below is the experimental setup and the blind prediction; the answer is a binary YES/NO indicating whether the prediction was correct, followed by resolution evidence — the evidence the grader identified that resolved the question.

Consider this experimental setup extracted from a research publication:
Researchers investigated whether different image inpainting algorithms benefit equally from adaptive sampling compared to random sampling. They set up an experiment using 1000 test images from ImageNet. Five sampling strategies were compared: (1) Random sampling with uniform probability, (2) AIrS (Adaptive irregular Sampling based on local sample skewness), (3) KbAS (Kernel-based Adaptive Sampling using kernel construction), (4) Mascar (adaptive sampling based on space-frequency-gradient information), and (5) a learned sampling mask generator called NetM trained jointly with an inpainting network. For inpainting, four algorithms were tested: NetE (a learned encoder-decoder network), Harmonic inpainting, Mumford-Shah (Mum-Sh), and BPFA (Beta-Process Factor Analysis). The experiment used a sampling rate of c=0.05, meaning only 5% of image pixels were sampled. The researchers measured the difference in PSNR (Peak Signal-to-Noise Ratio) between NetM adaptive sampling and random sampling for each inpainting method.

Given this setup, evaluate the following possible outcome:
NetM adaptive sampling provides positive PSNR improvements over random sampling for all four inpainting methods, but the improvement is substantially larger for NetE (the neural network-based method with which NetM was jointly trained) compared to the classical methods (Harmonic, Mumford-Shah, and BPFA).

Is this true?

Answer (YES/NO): NO